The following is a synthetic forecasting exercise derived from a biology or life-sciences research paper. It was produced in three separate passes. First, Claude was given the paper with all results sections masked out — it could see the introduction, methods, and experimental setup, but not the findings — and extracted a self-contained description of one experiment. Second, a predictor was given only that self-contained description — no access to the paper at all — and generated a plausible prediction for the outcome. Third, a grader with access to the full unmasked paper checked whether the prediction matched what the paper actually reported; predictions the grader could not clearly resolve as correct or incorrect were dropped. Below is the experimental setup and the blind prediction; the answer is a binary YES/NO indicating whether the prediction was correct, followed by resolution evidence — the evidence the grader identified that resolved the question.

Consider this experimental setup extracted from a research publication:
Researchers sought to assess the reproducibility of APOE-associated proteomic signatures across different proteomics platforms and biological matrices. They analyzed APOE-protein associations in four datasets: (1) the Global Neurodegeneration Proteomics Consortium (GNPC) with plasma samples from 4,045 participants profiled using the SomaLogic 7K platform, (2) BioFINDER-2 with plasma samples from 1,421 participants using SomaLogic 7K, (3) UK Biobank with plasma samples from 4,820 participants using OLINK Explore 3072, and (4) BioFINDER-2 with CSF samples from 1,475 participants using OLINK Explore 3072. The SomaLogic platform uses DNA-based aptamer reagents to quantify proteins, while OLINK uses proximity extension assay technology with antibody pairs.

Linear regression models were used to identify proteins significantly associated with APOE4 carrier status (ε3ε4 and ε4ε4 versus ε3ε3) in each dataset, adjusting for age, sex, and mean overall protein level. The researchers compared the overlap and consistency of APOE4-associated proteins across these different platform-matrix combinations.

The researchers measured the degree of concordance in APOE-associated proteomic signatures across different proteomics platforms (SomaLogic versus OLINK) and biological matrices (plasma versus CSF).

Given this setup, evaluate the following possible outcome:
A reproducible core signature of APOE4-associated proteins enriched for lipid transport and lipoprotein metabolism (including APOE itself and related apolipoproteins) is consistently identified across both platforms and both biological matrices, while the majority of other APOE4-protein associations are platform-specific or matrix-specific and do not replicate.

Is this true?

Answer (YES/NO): NO